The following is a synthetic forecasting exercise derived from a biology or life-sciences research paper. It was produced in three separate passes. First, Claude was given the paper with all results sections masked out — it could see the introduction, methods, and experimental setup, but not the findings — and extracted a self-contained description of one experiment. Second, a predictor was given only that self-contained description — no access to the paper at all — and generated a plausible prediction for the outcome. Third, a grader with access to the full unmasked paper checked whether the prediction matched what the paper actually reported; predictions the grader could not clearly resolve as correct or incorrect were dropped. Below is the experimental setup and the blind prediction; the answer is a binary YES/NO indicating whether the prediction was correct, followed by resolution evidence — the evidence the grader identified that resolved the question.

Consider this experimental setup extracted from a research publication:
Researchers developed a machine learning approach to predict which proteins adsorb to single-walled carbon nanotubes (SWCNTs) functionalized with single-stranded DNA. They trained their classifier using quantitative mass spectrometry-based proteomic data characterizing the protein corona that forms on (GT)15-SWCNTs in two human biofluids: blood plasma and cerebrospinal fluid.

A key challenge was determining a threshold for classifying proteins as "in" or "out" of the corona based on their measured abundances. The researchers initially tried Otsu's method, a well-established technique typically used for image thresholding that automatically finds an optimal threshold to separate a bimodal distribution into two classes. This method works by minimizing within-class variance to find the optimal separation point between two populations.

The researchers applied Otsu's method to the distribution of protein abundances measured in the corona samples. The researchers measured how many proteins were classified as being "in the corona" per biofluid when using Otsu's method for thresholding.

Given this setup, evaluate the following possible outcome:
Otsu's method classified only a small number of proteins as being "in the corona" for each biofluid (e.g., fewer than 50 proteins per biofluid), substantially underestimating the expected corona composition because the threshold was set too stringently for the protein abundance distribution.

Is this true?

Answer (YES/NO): YES